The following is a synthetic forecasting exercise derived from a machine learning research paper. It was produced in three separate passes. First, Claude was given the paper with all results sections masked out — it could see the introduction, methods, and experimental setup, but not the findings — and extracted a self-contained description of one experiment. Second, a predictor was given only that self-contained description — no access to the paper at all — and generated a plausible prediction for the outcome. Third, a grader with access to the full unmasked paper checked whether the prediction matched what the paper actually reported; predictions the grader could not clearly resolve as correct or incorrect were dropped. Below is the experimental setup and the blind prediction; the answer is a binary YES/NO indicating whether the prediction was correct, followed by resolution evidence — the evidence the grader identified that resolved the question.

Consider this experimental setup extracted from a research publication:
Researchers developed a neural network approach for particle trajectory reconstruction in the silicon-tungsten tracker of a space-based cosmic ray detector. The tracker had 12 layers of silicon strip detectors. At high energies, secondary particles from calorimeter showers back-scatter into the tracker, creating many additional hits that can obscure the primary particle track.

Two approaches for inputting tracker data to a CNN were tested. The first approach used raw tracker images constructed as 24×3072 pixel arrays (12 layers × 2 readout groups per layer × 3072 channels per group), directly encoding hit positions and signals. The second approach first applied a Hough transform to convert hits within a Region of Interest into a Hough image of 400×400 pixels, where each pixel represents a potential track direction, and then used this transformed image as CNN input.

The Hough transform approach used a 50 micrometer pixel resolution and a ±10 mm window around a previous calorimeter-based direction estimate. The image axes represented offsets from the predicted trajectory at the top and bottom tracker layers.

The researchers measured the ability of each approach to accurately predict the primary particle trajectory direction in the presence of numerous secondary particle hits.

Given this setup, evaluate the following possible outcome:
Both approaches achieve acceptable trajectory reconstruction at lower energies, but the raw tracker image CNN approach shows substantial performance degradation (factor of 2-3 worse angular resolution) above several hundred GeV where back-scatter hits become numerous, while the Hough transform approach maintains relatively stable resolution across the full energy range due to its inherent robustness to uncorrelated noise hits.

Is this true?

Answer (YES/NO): NO